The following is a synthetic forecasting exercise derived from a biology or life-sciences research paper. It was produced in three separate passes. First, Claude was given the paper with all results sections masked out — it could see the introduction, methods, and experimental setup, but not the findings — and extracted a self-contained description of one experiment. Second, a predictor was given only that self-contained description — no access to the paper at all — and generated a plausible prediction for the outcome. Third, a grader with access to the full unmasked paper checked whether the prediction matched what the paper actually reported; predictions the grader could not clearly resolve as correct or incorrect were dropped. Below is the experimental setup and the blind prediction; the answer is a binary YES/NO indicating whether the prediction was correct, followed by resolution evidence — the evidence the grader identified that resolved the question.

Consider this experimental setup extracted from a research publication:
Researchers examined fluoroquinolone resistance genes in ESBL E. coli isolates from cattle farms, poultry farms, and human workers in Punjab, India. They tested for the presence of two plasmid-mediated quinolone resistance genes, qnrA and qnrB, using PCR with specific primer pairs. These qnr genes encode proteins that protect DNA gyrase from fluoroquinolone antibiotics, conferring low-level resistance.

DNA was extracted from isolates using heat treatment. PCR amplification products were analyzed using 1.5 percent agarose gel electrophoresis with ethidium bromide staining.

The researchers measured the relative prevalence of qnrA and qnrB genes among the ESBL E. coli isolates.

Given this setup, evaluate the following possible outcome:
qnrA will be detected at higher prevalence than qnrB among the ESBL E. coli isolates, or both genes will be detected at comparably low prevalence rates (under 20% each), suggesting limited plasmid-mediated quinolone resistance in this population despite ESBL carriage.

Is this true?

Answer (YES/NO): NO